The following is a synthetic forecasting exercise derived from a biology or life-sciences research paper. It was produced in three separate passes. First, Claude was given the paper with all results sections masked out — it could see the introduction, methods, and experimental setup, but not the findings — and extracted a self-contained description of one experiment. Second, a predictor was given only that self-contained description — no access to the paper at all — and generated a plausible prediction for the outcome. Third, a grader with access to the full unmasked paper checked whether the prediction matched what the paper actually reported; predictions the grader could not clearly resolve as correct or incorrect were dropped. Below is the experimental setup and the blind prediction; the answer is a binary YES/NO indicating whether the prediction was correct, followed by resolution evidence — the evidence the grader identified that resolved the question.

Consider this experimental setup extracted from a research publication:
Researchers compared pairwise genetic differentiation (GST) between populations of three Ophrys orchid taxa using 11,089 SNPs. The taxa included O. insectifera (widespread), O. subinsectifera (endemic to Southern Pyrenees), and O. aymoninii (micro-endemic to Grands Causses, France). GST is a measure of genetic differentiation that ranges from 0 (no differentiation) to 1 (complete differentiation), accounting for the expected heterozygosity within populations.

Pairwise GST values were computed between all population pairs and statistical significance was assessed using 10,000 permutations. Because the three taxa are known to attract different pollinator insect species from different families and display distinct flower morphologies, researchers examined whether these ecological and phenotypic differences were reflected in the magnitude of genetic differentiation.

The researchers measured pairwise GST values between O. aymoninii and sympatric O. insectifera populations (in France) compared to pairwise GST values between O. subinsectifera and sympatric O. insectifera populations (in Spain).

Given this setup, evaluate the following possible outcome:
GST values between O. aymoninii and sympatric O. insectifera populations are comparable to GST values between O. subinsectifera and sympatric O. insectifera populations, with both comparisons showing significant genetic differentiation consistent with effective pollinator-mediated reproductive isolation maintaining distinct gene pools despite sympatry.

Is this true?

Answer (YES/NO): NO